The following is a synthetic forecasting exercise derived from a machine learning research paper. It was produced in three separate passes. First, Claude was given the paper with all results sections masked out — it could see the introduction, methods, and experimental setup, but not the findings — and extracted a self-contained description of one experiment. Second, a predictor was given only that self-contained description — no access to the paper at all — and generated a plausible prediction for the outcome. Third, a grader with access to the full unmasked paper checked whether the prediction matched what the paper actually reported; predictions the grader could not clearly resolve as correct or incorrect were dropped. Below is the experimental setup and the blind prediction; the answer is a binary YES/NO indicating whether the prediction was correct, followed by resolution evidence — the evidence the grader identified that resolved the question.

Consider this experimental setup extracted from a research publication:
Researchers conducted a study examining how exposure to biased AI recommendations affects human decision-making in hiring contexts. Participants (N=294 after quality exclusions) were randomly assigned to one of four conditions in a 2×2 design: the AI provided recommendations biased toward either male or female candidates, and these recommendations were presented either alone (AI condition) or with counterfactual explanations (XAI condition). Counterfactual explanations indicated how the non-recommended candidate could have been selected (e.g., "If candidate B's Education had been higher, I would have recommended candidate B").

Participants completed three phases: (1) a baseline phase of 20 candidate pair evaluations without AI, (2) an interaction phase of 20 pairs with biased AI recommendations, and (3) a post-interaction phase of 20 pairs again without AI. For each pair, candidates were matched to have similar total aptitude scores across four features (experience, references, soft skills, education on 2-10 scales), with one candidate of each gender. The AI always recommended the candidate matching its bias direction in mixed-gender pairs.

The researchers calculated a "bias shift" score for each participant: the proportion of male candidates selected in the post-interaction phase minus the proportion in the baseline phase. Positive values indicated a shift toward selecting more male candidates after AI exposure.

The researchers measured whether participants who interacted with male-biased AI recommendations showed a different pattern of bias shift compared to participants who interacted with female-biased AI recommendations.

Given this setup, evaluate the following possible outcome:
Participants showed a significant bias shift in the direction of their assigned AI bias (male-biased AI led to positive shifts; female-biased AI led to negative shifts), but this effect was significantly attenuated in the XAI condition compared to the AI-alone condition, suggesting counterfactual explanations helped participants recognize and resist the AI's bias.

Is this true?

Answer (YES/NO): NO